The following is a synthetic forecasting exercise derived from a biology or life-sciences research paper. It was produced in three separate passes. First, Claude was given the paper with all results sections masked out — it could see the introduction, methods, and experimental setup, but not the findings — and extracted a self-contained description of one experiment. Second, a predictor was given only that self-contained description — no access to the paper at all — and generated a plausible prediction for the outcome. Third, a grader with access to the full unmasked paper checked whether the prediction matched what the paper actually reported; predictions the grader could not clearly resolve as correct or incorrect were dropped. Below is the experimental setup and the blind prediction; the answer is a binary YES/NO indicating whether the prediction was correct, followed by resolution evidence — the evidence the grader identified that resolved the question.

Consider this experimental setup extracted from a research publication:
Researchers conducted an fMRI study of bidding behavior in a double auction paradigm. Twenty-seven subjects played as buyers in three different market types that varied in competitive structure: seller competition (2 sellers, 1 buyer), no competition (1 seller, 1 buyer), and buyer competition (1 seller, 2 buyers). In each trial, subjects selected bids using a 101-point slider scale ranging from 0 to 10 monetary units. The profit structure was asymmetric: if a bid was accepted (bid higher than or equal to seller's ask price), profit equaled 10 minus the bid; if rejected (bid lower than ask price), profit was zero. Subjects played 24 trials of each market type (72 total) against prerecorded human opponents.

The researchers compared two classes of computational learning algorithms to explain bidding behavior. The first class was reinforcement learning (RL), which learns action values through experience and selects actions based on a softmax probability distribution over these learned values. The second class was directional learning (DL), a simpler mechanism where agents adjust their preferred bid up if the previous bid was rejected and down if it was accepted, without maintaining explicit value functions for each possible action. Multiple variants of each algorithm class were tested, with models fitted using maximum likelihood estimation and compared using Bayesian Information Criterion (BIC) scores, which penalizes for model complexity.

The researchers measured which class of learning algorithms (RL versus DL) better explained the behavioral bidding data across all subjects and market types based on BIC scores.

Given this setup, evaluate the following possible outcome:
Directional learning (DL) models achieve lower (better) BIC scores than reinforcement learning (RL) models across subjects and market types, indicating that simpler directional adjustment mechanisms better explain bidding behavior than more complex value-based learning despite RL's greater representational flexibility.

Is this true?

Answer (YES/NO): YES